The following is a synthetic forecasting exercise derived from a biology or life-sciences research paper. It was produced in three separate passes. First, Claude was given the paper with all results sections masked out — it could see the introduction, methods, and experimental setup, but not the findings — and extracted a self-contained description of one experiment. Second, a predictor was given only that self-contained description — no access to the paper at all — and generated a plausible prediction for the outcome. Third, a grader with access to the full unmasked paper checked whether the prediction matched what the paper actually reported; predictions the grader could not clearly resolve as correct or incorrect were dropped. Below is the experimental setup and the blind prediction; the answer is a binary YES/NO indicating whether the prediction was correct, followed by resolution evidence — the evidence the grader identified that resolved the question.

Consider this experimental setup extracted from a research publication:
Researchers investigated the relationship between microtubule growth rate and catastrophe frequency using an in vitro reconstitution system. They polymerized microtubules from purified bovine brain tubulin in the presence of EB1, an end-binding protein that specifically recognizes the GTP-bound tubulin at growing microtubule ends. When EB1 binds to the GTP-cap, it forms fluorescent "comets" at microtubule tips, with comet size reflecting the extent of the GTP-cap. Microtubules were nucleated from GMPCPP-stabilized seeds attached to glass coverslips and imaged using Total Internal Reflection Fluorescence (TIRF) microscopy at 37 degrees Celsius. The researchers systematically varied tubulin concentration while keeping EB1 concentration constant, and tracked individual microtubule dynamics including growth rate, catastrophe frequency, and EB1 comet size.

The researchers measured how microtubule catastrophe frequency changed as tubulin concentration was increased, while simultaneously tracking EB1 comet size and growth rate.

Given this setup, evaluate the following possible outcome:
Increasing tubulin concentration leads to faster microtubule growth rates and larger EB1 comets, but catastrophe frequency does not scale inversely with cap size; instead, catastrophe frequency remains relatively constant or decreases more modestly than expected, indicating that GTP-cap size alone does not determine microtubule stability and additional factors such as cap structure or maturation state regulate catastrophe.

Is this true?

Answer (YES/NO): NO